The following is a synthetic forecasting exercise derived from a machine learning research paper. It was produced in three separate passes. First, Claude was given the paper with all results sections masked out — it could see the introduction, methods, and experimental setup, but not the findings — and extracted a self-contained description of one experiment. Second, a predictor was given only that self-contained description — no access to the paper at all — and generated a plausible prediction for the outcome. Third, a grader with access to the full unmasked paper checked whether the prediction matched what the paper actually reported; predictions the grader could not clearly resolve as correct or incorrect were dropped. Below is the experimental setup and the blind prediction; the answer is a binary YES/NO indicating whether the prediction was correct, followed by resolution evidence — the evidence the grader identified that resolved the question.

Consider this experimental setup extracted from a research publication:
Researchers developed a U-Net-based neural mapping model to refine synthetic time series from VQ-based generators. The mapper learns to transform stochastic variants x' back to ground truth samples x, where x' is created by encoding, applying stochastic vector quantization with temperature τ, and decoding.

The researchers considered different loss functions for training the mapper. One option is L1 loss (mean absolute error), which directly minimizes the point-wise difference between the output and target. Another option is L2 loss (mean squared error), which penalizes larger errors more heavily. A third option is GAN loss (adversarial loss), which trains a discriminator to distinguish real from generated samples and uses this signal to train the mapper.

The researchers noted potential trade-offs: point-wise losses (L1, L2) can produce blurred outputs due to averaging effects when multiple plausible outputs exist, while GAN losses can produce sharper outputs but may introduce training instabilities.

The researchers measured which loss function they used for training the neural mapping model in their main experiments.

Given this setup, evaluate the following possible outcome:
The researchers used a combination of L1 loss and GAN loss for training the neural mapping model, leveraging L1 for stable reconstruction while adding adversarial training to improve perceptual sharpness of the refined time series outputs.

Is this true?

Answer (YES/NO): NO